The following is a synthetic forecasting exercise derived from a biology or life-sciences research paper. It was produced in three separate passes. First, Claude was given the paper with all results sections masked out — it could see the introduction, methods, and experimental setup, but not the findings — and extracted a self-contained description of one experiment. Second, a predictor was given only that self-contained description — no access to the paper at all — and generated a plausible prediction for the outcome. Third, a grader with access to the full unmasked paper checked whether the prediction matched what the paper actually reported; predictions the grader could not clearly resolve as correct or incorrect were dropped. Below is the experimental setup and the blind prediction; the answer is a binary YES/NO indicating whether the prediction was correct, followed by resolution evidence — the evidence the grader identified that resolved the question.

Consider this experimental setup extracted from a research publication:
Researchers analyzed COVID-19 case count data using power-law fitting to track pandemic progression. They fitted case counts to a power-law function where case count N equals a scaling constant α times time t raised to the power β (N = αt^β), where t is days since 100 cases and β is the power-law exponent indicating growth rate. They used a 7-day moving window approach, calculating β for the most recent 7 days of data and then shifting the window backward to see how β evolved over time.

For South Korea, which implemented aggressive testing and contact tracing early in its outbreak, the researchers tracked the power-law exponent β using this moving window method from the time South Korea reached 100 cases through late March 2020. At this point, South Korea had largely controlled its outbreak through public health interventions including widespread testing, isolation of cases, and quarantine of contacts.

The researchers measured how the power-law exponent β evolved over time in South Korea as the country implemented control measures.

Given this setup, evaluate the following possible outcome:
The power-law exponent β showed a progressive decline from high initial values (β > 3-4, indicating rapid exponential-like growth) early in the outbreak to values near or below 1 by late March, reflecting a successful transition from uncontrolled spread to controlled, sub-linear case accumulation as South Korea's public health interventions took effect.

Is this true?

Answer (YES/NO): NO